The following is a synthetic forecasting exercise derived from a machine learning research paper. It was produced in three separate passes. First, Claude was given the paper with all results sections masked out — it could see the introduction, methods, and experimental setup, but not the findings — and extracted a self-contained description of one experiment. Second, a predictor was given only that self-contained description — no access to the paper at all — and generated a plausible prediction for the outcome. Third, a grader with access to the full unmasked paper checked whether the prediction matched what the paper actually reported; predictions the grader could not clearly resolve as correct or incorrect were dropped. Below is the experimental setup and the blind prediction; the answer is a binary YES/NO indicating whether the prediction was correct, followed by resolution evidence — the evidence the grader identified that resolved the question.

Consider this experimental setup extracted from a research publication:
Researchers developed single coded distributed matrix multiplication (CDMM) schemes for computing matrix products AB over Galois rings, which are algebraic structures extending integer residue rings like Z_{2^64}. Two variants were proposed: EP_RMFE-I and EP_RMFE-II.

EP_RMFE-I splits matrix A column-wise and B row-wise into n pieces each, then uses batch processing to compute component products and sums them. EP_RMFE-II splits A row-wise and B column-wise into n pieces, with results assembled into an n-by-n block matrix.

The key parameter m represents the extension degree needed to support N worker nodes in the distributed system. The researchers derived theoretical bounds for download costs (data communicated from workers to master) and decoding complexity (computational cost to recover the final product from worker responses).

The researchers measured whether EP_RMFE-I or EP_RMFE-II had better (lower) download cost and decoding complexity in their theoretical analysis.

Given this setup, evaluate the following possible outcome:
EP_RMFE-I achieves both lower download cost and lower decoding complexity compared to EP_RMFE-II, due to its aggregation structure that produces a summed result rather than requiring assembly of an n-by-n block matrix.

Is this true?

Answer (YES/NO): NO